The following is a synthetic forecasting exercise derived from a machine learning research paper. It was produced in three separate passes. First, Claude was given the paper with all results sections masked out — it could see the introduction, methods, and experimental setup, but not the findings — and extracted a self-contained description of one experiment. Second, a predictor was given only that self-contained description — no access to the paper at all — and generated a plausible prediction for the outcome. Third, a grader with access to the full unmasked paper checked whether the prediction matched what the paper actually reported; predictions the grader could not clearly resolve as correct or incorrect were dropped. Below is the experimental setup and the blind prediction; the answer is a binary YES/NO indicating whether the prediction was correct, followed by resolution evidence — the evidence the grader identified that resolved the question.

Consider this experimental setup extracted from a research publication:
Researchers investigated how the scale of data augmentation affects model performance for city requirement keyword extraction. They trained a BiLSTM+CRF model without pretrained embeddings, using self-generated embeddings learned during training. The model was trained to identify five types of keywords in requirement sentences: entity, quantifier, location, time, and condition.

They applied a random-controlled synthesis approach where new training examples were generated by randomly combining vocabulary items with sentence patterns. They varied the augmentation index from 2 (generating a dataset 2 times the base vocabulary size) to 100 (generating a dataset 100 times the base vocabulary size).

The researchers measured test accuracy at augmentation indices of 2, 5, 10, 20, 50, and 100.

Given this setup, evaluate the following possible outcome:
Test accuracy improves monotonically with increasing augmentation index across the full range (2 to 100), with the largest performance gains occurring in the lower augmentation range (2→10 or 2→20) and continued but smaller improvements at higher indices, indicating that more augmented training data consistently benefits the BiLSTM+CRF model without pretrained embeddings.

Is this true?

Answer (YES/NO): YES